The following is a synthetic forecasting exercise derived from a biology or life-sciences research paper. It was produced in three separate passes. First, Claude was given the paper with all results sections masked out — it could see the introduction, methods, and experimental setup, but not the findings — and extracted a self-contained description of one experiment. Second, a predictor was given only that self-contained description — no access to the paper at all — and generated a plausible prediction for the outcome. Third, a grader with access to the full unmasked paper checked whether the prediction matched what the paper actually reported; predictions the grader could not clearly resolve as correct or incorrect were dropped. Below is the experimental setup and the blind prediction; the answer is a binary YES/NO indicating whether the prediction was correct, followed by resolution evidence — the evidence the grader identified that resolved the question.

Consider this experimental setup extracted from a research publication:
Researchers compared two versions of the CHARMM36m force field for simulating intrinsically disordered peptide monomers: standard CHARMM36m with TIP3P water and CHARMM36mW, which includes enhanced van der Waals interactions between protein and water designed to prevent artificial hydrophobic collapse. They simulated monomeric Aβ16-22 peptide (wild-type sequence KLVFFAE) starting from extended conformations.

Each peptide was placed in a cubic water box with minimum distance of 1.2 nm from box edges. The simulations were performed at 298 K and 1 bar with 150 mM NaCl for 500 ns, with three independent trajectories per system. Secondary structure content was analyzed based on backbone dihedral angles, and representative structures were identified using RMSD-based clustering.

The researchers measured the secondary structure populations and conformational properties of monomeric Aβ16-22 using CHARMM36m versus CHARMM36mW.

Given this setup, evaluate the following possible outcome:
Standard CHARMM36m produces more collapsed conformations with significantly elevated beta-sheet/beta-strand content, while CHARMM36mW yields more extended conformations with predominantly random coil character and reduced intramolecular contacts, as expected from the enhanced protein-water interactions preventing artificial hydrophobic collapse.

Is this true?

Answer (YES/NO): NO